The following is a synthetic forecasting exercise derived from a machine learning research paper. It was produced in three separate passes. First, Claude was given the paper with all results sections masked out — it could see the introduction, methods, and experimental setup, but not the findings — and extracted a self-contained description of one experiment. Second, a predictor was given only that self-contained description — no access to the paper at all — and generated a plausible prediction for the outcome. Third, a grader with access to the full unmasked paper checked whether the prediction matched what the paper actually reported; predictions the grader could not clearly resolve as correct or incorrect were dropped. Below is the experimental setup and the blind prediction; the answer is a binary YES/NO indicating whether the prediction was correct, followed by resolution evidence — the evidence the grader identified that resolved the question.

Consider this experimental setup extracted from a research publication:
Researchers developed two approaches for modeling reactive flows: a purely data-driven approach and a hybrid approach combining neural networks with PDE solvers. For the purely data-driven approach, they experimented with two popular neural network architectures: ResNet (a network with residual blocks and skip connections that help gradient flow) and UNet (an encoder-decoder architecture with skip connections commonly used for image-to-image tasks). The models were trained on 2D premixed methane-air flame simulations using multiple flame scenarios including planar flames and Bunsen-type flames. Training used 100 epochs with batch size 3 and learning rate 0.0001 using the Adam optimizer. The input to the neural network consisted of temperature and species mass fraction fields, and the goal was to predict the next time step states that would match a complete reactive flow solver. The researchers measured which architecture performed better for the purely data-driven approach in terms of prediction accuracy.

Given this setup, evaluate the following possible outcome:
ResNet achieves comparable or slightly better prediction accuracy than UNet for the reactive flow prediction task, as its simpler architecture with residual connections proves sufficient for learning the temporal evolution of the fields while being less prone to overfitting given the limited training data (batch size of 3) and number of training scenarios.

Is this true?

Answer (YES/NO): YES